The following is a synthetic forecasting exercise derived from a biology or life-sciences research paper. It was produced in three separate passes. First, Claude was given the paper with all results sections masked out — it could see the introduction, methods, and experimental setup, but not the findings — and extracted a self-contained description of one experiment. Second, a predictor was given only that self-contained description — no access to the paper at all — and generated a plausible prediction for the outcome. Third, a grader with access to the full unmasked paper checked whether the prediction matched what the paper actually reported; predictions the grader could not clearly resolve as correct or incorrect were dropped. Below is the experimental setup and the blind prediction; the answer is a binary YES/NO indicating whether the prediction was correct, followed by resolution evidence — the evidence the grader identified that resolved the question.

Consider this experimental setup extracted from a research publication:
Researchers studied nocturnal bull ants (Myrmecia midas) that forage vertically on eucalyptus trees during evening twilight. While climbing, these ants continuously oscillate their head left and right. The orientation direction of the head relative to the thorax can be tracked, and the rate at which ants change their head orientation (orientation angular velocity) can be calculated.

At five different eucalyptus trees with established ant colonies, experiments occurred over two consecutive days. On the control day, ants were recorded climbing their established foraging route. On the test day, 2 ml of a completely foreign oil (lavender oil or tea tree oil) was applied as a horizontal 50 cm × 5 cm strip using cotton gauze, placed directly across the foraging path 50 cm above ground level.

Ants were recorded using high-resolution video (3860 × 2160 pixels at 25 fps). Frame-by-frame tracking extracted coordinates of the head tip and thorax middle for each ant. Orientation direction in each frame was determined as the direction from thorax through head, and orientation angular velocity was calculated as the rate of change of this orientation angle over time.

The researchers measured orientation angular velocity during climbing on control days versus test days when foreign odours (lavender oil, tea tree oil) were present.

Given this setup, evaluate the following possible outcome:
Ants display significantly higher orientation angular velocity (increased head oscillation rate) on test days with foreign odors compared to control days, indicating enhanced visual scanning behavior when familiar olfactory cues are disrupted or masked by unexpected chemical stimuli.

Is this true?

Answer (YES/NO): YES